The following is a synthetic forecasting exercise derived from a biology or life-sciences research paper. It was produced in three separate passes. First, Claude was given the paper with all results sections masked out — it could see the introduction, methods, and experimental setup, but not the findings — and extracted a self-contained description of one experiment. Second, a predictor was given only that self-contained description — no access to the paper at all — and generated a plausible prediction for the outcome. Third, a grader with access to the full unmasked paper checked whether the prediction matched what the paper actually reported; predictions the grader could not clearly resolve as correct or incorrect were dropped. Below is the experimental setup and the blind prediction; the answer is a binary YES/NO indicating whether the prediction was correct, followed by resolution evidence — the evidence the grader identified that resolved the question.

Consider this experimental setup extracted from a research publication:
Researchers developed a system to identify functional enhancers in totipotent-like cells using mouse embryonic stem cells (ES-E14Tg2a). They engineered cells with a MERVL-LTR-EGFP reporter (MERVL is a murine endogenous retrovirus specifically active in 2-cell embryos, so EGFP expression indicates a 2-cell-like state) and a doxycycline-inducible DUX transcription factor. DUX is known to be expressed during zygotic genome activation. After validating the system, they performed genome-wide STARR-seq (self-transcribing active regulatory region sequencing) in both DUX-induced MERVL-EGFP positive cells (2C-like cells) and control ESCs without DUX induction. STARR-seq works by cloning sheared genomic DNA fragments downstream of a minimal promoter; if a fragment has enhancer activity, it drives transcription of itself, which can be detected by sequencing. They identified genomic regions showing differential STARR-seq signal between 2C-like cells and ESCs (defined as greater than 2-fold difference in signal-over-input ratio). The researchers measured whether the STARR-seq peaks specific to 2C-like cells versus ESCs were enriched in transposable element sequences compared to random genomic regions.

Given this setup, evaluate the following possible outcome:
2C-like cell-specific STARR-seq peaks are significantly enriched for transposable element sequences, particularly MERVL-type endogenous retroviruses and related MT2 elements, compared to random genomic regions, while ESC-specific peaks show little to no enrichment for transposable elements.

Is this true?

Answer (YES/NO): NO